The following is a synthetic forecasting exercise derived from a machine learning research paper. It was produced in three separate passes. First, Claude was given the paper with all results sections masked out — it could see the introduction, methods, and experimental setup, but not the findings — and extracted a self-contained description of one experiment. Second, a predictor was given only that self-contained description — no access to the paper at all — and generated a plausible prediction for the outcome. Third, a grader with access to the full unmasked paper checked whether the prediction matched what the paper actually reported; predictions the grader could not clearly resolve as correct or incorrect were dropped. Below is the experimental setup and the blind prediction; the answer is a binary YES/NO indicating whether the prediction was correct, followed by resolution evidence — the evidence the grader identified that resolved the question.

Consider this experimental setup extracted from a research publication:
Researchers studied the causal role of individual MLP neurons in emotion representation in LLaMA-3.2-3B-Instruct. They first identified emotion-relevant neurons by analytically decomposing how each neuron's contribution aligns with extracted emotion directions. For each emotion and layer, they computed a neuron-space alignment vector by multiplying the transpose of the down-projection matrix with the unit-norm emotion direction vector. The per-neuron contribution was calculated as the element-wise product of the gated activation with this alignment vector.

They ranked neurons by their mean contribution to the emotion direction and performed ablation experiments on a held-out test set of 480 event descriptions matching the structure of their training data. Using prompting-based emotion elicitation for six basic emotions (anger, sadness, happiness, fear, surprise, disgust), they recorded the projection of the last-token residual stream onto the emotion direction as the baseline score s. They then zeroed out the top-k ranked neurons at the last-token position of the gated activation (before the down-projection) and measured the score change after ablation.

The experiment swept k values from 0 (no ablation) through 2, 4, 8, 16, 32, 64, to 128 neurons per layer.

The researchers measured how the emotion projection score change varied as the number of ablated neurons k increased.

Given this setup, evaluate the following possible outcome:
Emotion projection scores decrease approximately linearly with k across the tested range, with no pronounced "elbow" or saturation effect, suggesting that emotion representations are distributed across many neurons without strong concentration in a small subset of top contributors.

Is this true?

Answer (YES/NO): NO